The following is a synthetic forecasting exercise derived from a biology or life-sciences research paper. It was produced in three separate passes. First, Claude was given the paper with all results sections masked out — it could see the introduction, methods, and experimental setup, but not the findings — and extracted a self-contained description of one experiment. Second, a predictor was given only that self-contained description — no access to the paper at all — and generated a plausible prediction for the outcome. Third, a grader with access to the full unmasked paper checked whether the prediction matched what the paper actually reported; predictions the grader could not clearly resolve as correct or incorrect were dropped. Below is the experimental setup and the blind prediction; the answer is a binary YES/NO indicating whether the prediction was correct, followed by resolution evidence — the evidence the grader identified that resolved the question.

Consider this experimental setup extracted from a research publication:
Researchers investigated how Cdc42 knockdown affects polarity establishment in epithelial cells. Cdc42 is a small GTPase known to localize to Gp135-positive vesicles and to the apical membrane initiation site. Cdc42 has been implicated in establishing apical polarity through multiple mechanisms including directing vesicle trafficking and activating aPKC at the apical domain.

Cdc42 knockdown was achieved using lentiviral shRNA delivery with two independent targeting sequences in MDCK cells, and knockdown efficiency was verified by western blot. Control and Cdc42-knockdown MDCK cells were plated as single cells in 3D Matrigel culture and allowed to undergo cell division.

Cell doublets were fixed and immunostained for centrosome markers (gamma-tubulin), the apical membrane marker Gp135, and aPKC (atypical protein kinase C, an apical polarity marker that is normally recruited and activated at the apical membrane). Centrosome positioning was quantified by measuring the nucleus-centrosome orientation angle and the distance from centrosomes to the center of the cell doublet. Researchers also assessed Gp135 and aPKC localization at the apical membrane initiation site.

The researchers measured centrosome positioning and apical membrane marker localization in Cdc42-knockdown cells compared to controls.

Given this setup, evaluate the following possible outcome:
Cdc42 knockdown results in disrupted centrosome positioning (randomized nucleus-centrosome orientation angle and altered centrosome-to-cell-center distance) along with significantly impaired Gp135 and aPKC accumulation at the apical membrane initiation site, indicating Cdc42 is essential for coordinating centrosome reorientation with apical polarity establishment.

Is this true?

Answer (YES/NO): NO